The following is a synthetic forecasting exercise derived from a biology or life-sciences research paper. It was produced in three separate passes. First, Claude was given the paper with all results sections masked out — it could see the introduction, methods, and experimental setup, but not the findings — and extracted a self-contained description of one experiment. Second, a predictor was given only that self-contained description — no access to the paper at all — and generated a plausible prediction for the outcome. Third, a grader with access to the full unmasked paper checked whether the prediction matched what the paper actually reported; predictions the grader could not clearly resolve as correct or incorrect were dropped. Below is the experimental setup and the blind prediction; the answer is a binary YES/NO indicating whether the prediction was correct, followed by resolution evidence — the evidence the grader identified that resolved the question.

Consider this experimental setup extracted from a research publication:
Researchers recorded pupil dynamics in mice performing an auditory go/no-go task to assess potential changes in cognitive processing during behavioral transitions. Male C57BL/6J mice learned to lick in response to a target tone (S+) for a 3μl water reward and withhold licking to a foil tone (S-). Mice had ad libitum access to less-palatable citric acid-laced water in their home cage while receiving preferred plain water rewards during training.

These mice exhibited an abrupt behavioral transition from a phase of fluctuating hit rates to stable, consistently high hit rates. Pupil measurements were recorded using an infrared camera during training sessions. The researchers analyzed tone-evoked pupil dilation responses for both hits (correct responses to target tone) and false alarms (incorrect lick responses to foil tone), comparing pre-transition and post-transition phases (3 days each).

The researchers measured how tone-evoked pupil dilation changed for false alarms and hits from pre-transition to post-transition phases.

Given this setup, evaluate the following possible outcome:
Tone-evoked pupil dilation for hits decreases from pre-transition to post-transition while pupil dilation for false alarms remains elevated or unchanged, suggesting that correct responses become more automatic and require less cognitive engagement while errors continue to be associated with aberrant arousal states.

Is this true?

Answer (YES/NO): NO